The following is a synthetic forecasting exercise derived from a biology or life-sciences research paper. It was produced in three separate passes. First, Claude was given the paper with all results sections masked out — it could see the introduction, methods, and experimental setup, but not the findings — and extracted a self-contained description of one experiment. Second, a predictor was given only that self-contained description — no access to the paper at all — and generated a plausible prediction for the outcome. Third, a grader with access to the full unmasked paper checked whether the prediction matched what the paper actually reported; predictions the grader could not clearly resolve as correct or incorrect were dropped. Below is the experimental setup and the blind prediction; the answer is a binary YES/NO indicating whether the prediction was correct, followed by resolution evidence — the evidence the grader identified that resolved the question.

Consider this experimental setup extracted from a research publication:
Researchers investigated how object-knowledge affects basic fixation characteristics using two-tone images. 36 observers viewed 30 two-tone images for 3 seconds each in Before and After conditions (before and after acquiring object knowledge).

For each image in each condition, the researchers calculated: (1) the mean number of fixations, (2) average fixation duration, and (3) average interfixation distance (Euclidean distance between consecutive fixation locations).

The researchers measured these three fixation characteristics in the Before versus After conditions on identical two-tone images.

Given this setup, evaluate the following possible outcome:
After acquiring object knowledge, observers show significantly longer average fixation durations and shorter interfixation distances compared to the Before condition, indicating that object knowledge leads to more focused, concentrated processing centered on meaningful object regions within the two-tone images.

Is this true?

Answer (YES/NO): YES